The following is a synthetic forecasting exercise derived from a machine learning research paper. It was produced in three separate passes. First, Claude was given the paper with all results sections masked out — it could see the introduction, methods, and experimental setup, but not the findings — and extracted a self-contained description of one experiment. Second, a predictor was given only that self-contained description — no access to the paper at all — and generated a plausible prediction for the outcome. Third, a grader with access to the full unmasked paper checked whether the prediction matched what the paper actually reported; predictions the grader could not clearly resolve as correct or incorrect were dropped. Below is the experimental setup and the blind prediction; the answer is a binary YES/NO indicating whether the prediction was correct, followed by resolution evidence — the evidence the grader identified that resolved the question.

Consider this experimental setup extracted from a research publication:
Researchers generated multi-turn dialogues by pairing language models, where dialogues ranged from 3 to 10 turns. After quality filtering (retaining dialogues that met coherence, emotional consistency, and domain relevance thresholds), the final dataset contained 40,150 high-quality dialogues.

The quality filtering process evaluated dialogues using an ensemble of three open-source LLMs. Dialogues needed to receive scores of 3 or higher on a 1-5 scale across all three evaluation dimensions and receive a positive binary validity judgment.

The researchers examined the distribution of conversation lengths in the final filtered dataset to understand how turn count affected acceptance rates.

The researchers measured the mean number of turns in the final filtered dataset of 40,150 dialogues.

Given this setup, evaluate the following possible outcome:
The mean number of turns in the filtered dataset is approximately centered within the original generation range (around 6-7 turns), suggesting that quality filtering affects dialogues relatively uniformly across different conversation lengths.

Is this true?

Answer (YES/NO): NO